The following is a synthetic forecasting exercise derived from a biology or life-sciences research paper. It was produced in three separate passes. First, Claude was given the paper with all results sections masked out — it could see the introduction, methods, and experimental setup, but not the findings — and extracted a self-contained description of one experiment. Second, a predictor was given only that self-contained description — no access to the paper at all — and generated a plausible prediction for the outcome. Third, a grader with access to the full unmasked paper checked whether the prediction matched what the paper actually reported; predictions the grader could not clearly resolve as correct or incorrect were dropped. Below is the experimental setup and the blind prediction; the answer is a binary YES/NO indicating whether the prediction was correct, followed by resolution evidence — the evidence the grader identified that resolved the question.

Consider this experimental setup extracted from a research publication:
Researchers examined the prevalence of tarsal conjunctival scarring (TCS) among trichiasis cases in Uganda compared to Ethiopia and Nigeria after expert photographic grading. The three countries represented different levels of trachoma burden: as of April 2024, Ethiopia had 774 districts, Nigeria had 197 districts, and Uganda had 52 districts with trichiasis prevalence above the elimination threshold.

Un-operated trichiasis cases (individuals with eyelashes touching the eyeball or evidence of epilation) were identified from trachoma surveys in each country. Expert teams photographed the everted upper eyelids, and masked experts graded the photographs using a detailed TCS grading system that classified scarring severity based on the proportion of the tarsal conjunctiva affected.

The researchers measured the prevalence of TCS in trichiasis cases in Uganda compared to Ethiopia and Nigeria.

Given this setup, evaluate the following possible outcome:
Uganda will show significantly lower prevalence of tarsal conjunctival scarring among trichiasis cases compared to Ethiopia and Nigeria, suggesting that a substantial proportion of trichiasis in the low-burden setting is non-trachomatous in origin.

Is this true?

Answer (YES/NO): NO